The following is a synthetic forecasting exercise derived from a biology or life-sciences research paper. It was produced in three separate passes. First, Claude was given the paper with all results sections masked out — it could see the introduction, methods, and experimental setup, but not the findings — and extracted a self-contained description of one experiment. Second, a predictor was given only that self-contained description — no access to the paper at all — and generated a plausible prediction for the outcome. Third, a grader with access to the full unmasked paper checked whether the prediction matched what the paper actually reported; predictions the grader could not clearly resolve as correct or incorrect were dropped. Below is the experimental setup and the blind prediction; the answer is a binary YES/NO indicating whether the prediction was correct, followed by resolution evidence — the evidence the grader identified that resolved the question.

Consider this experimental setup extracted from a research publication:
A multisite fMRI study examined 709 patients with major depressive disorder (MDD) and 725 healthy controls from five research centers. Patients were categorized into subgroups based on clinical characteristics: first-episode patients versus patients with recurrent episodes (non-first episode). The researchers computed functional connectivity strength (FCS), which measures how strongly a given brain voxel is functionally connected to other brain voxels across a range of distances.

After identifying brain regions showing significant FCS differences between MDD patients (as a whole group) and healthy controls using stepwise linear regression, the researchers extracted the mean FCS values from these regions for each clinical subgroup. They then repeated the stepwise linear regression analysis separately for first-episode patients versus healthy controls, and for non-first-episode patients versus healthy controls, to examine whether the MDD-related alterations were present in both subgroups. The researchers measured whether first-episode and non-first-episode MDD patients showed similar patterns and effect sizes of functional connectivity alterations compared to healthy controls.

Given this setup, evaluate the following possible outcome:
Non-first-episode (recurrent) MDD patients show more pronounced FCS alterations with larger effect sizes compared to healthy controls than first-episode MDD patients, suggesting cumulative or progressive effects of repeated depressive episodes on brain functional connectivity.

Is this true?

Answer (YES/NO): NO